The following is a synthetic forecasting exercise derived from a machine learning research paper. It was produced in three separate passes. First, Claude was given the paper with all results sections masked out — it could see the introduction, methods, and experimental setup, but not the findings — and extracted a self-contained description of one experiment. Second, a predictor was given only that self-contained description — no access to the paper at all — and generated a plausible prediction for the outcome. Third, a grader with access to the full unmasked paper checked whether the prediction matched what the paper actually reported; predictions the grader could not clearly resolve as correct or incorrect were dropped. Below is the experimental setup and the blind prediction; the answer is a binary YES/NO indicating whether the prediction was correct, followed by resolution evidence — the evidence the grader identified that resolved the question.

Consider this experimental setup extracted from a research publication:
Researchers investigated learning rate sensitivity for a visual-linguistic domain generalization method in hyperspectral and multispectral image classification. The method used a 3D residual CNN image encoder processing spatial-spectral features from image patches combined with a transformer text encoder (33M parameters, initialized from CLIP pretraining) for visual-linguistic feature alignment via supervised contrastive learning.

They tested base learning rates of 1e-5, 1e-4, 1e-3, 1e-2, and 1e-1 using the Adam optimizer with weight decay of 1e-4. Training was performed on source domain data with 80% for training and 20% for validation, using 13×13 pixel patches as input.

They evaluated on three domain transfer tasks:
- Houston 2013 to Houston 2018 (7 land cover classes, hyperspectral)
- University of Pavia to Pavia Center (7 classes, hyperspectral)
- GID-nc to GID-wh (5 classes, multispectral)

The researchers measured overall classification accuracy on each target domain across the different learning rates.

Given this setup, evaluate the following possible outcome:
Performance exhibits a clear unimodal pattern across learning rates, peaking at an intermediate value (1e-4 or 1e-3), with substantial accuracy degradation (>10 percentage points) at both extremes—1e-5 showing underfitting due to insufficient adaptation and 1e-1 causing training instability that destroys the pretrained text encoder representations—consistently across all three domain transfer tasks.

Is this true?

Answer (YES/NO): NO